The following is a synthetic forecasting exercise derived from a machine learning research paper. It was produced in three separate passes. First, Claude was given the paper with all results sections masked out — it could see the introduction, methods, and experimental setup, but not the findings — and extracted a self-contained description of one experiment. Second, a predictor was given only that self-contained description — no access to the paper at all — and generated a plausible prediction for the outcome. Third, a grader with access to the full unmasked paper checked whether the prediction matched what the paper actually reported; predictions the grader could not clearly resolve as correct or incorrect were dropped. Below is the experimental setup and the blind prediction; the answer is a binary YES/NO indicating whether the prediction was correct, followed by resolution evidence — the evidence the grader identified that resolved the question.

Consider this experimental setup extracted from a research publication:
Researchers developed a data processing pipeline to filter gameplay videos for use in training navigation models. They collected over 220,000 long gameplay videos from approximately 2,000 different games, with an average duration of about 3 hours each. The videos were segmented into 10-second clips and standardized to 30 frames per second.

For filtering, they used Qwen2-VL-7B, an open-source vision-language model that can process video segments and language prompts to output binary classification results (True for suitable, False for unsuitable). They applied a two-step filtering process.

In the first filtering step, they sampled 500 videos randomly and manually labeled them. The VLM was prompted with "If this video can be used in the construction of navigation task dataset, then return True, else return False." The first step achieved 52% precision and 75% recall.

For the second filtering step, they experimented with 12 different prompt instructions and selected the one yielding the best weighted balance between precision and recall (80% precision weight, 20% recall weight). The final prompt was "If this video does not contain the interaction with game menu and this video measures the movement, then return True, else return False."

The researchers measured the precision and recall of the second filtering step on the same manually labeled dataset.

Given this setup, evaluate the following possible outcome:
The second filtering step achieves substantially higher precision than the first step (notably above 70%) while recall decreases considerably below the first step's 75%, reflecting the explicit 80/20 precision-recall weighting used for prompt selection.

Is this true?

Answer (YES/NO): NO